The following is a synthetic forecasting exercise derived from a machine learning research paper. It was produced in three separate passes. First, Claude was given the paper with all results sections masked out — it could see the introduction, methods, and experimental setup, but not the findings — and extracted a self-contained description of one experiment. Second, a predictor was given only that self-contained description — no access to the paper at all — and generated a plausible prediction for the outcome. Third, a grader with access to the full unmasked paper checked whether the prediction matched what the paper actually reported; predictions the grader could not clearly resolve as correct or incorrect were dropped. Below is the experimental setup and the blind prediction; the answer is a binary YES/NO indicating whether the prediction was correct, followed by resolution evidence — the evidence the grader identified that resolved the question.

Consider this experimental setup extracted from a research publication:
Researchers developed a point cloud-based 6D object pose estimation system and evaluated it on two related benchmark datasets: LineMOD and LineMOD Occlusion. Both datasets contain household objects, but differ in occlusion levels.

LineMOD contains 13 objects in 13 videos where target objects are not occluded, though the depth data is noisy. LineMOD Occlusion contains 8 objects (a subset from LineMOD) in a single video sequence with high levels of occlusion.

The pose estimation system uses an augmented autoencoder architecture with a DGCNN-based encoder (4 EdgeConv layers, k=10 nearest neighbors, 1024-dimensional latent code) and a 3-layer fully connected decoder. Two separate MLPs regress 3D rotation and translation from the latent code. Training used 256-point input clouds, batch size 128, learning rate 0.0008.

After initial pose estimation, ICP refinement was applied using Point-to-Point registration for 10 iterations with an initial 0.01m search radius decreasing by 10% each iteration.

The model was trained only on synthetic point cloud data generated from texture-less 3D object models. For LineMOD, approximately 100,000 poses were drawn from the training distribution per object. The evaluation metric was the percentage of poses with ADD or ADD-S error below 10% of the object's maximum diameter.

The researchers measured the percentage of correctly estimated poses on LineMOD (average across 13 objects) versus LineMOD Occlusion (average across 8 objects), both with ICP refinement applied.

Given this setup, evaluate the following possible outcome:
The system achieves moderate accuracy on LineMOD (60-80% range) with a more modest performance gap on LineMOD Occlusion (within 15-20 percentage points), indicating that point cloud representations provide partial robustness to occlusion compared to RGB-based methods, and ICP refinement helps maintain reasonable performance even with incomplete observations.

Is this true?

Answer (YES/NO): NO